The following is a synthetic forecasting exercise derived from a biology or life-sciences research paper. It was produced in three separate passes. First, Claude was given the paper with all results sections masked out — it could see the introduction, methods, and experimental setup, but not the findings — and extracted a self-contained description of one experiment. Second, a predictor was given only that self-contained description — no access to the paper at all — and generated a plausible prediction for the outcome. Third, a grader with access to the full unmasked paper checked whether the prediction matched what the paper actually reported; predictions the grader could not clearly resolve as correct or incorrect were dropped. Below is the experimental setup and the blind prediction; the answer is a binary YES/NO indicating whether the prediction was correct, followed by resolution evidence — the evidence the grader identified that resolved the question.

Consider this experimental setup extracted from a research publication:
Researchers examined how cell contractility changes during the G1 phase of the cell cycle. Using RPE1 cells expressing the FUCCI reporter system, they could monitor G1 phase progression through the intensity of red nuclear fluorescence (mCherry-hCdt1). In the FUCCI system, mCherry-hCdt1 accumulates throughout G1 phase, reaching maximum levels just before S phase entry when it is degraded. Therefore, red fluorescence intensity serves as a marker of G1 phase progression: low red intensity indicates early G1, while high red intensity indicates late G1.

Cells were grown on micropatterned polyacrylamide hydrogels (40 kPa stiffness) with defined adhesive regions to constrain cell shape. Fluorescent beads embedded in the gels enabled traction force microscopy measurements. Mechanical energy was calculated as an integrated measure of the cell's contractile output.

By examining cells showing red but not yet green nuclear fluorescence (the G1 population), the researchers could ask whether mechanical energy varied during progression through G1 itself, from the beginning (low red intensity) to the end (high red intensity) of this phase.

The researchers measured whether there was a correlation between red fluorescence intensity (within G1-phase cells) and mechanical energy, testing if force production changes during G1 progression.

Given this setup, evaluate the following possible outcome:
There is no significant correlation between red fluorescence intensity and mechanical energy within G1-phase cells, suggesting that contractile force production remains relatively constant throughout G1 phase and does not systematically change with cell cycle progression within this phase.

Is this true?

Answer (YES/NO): NO